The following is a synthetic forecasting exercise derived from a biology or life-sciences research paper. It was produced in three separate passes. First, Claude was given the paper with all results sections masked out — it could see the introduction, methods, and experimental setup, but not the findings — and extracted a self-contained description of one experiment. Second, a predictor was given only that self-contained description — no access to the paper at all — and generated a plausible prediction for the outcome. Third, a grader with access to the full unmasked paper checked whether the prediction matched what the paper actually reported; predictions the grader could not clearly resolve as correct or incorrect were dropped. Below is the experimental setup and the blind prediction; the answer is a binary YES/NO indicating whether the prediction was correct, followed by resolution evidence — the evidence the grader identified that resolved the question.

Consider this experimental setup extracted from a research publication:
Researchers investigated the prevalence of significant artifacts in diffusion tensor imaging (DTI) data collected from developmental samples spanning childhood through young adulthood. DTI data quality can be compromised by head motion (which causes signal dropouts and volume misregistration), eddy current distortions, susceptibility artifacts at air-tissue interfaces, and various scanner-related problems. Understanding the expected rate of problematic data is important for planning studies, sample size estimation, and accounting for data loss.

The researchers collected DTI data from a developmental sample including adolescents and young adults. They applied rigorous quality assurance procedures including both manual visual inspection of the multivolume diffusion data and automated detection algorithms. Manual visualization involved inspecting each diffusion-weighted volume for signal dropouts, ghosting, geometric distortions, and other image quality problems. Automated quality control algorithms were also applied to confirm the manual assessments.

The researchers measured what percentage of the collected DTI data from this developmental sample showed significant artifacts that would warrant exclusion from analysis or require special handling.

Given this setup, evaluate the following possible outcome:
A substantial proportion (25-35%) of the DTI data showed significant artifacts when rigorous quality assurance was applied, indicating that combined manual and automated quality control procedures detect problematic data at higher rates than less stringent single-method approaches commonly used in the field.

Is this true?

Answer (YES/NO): NO